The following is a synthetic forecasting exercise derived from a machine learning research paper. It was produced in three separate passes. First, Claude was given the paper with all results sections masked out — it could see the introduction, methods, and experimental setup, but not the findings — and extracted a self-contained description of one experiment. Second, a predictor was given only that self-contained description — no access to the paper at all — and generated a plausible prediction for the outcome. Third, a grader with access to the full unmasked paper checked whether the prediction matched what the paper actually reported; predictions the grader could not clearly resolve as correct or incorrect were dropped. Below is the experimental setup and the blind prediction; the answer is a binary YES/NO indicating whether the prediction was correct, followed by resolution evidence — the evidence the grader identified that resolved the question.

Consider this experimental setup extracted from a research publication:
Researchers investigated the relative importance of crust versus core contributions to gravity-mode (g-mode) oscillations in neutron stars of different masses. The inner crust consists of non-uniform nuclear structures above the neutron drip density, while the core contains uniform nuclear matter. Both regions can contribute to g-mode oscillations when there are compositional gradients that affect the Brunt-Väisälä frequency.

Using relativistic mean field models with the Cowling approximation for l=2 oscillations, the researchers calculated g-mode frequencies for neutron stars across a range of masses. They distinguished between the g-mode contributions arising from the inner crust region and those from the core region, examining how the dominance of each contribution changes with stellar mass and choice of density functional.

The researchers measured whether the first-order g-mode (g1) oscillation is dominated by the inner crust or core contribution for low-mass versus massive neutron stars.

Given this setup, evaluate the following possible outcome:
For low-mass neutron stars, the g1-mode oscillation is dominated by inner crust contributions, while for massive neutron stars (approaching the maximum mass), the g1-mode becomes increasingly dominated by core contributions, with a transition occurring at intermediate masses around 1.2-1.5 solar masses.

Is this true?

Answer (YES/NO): NO